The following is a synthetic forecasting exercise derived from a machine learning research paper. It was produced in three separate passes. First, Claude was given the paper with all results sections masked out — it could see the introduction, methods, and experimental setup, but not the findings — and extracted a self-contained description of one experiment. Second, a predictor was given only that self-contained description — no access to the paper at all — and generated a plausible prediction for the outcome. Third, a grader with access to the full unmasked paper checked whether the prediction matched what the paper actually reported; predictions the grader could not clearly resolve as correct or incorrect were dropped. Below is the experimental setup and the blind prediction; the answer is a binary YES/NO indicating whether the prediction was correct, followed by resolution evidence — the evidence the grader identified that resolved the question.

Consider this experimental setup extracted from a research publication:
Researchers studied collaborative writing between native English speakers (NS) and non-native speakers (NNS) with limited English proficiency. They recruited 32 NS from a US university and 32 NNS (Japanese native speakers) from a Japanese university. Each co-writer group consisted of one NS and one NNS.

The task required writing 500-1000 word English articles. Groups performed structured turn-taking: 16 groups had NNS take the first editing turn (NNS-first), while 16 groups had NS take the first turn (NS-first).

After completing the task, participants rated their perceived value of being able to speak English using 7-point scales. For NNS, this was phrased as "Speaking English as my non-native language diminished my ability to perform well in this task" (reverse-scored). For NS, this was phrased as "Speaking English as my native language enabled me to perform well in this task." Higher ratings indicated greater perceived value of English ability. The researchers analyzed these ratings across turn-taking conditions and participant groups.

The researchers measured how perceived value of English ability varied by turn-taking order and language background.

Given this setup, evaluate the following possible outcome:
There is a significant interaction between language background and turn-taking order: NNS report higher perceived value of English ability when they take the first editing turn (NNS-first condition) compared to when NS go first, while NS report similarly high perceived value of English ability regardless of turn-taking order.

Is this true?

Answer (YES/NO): NO